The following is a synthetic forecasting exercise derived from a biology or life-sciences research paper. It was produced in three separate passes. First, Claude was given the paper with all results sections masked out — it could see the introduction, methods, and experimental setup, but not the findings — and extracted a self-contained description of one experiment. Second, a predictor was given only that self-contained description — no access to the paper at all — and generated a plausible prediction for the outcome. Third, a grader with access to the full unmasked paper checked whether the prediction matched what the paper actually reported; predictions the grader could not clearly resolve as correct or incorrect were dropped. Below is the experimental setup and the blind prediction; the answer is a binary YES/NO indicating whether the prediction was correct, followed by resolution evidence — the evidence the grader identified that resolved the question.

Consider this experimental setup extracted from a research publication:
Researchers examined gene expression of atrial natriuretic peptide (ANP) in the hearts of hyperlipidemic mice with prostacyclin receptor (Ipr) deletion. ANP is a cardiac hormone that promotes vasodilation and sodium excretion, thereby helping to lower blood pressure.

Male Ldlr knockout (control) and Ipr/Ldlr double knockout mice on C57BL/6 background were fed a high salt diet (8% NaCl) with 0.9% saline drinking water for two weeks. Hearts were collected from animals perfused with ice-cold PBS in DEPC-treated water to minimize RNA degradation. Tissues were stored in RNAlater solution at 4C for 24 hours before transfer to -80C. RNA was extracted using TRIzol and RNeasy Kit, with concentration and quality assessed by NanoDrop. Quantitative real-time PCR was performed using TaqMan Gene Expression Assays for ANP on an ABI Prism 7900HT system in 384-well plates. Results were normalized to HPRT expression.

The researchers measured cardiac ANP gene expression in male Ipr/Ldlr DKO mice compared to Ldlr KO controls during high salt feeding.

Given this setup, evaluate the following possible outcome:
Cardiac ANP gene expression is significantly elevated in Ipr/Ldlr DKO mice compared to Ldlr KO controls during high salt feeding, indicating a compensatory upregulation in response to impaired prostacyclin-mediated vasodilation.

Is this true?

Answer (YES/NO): YES